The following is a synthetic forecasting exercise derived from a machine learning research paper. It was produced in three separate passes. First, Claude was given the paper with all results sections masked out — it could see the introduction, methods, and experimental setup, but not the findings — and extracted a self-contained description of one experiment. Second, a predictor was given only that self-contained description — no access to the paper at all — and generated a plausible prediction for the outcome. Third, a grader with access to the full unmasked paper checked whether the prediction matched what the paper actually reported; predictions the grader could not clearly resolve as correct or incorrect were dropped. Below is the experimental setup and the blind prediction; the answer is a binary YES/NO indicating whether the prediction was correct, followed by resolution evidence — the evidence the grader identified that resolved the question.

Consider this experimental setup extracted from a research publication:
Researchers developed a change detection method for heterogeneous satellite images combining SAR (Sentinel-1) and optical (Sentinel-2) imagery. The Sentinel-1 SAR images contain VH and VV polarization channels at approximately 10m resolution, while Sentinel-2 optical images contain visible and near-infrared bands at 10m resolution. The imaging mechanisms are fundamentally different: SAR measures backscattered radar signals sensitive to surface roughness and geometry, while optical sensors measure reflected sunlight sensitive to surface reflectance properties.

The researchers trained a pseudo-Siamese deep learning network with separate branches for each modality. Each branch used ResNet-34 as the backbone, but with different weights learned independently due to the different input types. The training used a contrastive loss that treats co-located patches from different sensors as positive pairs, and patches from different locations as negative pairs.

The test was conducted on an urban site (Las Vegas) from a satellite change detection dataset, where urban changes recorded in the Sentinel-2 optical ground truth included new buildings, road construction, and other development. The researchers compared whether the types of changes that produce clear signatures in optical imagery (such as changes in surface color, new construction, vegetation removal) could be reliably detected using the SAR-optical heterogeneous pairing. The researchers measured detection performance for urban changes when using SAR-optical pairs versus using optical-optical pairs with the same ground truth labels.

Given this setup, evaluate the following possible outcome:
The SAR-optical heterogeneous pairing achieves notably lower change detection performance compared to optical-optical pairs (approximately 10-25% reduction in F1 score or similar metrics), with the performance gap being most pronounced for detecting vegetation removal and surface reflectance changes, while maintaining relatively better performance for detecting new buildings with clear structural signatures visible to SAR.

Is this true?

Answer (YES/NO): NO